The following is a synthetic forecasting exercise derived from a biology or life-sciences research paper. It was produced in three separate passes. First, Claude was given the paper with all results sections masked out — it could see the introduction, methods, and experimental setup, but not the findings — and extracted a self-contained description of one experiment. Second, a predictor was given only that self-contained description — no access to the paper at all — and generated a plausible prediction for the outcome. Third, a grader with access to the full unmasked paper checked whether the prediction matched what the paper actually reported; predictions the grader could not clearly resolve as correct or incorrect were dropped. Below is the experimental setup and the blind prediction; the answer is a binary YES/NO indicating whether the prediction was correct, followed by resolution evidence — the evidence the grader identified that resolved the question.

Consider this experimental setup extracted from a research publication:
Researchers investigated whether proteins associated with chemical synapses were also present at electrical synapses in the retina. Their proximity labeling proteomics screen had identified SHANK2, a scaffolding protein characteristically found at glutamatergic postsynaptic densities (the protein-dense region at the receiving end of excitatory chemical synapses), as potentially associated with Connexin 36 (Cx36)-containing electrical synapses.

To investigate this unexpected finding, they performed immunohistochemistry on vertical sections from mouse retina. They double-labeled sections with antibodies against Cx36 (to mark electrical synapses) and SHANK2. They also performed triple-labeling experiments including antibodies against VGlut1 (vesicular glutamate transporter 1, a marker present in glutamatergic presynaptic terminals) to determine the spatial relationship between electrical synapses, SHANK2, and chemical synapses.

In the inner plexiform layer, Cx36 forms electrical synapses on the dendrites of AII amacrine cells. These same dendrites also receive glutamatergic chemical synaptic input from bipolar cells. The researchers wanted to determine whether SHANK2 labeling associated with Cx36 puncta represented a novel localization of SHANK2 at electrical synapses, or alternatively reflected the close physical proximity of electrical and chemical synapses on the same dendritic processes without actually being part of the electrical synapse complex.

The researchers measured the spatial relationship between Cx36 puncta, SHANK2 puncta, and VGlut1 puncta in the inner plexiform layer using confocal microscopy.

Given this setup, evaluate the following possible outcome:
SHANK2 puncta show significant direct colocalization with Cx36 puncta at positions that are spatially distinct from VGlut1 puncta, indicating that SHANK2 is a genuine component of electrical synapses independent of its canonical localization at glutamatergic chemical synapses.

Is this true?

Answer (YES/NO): NO